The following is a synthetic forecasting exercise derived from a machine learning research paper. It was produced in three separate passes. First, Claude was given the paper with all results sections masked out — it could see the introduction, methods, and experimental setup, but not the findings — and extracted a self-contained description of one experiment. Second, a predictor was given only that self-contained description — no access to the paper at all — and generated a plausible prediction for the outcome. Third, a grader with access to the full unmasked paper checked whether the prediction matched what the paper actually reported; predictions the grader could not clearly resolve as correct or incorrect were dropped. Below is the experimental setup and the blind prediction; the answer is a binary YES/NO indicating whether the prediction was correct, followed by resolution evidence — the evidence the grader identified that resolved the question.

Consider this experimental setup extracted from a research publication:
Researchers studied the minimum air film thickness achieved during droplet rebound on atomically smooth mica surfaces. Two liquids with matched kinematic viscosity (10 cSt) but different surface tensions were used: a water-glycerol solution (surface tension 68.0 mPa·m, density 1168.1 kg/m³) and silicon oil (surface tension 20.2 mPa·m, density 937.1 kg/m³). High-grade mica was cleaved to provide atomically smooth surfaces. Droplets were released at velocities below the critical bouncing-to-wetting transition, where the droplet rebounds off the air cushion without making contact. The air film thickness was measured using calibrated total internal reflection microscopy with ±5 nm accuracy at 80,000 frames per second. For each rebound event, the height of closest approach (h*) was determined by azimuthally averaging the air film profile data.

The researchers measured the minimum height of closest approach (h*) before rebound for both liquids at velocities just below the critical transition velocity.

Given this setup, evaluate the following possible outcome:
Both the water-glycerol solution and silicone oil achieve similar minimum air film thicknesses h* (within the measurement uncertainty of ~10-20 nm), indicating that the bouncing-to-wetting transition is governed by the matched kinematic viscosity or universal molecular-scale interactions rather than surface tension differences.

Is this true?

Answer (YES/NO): NO